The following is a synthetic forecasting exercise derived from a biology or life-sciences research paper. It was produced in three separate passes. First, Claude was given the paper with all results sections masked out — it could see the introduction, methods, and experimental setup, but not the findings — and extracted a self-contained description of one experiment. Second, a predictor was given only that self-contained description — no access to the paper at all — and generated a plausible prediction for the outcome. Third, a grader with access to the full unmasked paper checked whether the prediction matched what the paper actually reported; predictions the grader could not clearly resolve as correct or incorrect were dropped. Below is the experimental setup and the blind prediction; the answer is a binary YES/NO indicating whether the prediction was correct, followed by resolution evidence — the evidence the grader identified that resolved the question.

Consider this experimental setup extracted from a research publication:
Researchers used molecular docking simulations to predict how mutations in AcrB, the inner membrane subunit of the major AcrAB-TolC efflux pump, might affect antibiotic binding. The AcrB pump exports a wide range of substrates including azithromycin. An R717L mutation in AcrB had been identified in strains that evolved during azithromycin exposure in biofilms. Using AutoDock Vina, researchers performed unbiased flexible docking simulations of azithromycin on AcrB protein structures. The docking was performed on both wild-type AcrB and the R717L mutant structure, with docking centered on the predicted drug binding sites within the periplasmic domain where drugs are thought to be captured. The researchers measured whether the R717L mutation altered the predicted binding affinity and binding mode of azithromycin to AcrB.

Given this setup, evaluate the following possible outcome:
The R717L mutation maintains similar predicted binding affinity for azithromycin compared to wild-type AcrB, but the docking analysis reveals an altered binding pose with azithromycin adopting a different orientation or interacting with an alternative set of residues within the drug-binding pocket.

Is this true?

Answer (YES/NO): NO